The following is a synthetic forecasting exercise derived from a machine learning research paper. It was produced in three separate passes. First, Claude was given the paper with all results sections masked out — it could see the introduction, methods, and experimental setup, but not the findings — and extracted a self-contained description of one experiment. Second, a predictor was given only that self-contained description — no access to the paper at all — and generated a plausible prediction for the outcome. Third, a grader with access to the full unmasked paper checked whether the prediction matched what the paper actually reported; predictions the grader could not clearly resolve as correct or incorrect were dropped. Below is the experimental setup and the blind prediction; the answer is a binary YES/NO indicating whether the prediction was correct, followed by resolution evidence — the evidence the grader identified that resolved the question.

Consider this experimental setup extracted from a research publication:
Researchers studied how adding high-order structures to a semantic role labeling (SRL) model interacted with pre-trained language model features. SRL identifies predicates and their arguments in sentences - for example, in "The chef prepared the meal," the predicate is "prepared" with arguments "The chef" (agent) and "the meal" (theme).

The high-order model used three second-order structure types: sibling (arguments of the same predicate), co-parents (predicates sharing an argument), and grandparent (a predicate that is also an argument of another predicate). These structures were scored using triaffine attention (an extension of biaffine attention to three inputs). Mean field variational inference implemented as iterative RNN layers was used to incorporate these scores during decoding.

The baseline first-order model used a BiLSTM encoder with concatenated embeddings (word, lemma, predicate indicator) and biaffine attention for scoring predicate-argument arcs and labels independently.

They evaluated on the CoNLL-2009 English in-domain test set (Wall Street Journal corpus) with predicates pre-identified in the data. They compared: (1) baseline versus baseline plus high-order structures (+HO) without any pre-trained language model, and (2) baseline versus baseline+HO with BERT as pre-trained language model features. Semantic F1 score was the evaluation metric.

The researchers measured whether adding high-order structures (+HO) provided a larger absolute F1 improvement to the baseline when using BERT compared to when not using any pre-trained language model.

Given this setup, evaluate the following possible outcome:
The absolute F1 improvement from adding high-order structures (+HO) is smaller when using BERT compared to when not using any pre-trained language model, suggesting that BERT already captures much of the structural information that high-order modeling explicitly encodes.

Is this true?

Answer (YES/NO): YES